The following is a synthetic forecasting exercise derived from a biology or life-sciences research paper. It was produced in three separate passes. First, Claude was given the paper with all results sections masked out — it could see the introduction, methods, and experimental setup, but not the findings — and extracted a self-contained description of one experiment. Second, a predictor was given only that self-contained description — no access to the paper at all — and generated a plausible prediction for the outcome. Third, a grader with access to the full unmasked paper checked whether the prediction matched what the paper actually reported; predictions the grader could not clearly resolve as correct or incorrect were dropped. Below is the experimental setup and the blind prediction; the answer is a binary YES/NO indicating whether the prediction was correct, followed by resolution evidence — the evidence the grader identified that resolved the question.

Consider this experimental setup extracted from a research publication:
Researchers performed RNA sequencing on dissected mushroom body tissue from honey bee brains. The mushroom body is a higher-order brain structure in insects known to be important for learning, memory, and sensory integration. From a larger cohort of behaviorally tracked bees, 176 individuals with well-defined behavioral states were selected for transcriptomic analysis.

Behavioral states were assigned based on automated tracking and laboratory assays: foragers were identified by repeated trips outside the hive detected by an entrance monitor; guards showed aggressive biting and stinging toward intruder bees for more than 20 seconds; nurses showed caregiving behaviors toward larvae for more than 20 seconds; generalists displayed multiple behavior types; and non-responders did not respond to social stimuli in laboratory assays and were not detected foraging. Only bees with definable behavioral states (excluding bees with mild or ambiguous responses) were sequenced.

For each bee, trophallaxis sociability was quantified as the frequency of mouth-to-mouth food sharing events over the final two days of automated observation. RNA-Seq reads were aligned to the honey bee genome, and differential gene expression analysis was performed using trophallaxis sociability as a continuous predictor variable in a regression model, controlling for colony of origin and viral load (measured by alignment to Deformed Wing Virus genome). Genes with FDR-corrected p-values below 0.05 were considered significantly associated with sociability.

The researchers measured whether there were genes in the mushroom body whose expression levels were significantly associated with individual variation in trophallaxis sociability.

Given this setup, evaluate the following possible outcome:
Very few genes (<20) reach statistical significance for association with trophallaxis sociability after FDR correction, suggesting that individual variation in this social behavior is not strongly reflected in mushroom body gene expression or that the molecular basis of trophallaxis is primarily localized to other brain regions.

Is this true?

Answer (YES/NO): NO